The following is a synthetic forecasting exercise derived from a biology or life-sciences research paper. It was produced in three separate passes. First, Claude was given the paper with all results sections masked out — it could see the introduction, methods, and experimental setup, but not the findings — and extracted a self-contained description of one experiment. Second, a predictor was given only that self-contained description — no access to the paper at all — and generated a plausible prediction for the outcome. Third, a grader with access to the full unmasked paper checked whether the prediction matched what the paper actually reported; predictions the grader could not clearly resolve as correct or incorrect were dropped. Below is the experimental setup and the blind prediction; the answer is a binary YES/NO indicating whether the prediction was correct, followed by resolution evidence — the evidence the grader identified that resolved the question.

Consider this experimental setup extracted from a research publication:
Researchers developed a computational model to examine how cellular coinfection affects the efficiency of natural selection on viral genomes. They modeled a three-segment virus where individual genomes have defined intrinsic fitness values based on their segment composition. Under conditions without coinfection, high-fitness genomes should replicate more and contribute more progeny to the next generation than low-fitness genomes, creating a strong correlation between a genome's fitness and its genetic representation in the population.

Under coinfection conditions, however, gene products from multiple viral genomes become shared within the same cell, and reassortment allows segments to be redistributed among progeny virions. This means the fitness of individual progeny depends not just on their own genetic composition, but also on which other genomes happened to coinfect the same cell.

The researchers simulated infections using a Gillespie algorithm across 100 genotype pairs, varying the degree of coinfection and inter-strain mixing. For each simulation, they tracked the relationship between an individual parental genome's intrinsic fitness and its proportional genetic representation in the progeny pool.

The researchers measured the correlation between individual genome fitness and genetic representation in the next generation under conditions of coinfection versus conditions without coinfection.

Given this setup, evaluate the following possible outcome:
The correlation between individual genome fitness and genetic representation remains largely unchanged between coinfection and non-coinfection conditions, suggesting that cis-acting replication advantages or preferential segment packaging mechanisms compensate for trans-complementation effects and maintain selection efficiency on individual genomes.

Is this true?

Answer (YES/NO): NO